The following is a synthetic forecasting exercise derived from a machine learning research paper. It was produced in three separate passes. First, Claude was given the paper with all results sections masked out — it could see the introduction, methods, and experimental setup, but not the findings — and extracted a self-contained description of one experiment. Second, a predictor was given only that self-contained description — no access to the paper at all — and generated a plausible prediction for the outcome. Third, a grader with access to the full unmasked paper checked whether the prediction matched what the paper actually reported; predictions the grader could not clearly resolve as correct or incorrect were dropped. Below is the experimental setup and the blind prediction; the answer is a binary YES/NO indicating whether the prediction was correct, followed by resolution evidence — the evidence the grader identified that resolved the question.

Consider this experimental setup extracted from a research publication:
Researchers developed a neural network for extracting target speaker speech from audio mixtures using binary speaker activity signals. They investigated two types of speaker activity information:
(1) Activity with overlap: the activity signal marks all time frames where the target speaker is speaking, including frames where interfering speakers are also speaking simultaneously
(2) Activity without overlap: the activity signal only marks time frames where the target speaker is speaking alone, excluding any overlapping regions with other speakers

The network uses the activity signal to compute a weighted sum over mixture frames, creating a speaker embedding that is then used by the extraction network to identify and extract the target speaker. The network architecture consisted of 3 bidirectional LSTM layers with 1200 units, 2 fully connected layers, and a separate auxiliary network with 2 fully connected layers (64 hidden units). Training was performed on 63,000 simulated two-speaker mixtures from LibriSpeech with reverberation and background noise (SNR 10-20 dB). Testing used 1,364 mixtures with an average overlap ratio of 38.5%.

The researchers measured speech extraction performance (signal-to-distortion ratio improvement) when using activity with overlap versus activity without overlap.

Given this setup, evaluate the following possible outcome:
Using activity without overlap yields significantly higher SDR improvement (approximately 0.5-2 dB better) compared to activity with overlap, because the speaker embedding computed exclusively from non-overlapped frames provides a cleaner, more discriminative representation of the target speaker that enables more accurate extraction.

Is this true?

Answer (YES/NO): NO